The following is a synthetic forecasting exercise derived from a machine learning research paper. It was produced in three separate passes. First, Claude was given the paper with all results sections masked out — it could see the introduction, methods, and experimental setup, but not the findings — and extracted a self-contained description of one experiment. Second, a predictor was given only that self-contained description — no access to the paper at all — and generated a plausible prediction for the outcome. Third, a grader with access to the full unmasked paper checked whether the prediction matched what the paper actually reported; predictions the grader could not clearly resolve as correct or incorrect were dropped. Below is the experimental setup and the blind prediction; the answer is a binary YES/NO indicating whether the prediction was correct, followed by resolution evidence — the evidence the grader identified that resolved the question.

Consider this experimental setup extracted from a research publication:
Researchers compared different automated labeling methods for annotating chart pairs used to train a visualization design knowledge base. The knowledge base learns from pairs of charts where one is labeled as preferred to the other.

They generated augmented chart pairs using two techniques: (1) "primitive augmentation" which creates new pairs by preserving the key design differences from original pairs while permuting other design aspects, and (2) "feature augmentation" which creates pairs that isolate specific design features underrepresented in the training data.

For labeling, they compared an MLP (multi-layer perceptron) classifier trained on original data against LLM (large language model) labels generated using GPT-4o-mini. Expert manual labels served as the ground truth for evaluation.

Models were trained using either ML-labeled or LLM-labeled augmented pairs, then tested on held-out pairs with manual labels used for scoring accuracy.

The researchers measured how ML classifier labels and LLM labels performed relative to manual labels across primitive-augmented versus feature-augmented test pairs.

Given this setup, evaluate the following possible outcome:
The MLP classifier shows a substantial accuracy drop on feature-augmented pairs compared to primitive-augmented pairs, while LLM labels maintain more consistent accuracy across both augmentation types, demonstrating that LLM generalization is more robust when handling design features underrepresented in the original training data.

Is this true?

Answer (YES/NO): NO